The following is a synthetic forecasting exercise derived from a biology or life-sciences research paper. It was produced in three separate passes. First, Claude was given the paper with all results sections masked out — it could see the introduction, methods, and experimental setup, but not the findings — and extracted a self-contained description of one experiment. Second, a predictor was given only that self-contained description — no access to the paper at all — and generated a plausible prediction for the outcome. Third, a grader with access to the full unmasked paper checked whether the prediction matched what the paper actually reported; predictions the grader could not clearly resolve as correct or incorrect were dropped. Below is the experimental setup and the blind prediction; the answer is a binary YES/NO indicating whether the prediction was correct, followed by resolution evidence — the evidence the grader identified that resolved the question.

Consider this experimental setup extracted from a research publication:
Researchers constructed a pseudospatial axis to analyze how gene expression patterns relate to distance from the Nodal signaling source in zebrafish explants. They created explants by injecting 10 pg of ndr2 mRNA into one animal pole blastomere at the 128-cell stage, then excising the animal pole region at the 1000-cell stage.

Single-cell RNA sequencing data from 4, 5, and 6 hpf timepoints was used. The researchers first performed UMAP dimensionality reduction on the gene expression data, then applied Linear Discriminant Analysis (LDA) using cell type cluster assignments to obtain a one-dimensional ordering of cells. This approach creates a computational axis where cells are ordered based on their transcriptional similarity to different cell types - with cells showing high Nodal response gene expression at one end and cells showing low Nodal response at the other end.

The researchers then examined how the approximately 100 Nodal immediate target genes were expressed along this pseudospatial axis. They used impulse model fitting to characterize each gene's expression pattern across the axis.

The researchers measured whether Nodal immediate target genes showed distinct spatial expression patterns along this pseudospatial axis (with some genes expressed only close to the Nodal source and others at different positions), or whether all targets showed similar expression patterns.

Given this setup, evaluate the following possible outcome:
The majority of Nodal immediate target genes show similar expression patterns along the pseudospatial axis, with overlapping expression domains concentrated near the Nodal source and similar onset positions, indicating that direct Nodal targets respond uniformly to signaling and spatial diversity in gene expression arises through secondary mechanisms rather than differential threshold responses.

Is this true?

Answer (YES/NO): NO